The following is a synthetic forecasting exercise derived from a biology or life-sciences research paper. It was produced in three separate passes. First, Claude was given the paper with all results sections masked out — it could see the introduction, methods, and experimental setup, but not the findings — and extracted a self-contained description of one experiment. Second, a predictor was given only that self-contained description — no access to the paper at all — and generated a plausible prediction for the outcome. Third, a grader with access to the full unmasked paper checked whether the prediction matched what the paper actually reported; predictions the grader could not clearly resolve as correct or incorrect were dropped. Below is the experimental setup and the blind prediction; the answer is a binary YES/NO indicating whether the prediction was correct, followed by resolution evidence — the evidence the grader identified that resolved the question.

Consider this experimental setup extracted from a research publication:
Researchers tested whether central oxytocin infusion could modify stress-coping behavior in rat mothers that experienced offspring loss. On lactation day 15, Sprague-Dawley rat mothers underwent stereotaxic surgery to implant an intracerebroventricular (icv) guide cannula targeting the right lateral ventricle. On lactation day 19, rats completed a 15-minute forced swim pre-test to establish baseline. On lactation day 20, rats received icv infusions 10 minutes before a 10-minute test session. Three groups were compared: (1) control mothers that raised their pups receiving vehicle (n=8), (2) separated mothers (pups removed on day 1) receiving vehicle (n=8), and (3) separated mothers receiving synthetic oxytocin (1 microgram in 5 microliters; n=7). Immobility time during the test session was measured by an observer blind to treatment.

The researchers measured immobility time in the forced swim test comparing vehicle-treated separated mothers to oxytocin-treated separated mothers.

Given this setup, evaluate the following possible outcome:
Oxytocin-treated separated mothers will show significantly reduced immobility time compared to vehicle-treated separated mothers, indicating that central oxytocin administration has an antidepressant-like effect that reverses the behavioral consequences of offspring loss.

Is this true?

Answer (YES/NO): NO